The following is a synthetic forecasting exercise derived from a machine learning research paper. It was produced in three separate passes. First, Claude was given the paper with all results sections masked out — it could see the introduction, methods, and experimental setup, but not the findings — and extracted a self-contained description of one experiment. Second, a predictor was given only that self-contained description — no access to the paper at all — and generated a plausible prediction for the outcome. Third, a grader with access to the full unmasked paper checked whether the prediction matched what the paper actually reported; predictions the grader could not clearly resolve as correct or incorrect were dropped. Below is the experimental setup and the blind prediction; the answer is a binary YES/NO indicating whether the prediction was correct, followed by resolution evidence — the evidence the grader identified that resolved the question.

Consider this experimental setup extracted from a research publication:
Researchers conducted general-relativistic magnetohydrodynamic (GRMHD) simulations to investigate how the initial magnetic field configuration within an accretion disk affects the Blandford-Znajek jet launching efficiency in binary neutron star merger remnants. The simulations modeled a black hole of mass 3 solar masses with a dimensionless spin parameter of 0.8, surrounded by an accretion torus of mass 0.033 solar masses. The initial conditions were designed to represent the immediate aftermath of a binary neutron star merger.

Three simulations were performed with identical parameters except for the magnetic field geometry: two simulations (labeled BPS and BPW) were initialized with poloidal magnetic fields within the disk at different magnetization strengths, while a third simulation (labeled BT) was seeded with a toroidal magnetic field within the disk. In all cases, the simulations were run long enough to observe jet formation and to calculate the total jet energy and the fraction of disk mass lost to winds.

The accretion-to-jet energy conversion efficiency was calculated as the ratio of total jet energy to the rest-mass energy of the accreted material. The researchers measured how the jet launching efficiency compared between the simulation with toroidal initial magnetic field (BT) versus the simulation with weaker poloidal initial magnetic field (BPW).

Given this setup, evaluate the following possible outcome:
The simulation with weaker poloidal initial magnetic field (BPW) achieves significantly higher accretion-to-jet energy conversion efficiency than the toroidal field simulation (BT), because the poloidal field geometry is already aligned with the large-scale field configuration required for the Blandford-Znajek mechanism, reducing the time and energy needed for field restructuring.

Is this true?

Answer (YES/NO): YES